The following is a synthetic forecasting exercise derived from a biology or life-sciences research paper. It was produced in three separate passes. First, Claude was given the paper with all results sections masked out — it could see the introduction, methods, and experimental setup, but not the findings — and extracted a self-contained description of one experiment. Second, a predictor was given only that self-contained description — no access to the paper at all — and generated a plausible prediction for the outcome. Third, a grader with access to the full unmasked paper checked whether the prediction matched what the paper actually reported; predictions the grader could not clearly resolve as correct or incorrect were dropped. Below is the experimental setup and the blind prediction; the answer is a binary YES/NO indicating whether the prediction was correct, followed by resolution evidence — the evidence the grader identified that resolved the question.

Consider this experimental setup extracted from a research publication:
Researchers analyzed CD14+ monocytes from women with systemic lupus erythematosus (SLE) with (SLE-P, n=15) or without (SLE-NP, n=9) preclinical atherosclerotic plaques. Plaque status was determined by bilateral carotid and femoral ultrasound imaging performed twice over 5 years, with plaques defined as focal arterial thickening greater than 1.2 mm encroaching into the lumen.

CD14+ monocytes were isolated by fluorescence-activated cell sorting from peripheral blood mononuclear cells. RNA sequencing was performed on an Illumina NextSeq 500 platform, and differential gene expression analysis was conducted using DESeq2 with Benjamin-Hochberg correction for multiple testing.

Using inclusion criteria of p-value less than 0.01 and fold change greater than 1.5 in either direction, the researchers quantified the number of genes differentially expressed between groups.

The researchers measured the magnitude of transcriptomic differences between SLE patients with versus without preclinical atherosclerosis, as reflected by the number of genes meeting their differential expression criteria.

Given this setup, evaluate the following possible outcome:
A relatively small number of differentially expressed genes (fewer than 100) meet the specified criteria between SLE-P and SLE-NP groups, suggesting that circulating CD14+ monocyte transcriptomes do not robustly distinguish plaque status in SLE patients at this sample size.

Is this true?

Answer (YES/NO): NO